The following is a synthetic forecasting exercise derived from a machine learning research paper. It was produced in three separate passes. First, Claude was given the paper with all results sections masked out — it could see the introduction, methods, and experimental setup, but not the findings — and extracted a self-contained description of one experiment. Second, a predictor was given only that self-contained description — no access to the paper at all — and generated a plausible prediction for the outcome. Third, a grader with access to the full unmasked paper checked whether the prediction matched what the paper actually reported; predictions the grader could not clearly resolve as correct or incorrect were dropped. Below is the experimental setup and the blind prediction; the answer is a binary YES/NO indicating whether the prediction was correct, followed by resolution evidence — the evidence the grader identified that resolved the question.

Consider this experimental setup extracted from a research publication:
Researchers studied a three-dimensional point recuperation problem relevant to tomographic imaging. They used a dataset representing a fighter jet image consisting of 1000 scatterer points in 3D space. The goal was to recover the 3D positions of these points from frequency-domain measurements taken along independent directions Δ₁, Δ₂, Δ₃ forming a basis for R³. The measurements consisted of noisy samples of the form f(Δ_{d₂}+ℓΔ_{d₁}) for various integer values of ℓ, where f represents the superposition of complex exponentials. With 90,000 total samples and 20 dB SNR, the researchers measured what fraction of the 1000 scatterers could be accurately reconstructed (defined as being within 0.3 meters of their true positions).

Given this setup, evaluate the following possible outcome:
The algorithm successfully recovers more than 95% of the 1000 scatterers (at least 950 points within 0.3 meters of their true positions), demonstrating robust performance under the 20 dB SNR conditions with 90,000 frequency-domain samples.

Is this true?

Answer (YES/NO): NO